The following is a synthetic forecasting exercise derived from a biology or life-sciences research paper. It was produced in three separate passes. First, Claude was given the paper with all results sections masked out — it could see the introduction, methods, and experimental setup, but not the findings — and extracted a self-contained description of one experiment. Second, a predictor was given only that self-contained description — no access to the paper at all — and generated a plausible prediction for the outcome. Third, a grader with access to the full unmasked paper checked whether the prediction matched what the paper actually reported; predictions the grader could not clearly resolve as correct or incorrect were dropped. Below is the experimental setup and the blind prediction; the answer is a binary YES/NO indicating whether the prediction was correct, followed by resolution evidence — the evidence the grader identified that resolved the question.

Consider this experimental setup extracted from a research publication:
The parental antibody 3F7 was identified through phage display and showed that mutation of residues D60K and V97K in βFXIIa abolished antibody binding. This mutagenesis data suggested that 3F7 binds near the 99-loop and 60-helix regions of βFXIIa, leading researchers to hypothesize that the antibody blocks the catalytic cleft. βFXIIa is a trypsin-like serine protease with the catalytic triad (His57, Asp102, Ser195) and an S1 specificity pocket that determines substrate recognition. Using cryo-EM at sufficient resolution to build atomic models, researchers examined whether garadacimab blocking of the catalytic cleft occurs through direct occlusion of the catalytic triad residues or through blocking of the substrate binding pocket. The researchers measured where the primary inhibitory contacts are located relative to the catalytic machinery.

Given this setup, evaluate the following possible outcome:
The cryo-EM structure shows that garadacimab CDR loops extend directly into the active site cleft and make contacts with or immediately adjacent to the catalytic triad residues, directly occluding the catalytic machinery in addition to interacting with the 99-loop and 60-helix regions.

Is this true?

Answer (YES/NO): YES